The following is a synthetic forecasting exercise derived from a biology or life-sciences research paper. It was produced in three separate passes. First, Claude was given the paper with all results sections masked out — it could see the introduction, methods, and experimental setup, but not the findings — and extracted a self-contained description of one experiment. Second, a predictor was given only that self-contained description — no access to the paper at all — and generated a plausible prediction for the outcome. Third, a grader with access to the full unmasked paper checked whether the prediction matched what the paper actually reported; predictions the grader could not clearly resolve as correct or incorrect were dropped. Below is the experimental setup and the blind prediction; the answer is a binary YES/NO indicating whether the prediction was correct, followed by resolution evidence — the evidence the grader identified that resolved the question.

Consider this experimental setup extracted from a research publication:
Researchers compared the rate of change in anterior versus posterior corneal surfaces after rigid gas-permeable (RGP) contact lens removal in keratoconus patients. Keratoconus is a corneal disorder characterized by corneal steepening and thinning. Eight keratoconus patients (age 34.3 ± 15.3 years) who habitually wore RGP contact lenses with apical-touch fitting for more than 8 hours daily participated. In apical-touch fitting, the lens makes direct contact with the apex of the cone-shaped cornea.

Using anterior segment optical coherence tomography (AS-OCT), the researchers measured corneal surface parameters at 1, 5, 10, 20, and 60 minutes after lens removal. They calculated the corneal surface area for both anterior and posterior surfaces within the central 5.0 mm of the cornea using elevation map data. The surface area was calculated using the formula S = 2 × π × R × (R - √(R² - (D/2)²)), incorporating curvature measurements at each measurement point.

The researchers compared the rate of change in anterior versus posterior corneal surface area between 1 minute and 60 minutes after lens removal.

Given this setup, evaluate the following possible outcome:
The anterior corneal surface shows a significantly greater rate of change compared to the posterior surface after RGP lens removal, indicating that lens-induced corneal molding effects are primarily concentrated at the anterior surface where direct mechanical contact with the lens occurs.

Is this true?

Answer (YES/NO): NO